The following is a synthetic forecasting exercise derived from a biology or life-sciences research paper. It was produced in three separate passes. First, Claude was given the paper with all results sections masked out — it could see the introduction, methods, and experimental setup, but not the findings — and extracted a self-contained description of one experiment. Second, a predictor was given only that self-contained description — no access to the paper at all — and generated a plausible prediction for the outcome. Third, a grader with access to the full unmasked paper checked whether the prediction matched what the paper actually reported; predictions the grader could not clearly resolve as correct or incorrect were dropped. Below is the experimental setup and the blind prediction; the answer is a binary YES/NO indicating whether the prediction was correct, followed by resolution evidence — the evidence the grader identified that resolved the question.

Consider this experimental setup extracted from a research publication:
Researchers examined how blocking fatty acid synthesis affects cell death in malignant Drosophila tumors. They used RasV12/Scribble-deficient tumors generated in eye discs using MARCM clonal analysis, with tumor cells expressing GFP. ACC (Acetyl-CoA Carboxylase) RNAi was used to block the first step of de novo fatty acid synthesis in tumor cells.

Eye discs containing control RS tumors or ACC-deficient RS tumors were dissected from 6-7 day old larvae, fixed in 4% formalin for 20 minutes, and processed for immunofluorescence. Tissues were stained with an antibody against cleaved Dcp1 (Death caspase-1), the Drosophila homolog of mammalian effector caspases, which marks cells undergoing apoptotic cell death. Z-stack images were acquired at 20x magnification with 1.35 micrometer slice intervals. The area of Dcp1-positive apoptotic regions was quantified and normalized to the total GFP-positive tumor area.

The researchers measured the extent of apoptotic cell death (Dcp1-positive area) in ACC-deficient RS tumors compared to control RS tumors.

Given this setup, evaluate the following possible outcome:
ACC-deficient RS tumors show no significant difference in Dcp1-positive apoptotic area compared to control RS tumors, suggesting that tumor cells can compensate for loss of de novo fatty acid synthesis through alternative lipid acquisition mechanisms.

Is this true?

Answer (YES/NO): NO